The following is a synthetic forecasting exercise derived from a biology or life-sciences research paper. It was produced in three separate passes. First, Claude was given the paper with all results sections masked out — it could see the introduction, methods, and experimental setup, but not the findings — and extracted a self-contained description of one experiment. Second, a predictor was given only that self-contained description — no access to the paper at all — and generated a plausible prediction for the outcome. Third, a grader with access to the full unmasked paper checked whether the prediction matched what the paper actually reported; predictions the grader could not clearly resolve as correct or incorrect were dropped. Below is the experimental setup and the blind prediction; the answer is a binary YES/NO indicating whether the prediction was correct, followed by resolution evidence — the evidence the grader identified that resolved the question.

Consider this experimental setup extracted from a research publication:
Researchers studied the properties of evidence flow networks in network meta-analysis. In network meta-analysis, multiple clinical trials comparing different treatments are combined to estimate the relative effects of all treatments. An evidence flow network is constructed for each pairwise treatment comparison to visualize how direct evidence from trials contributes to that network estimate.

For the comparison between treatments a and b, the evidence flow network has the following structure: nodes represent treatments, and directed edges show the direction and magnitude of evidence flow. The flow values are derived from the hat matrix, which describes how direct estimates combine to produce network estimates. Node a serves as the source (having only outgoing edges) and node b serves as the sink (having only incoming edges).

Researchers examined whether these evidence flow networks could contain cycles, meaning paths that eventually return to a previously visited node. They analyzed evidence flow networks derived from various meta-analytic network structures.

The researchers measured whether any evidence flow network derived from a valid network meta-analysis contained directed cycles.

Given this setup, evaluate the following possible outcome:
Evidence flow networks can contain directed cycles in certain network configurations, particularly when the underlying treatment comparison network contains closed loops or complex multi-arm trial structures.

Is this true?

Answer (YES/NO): NO